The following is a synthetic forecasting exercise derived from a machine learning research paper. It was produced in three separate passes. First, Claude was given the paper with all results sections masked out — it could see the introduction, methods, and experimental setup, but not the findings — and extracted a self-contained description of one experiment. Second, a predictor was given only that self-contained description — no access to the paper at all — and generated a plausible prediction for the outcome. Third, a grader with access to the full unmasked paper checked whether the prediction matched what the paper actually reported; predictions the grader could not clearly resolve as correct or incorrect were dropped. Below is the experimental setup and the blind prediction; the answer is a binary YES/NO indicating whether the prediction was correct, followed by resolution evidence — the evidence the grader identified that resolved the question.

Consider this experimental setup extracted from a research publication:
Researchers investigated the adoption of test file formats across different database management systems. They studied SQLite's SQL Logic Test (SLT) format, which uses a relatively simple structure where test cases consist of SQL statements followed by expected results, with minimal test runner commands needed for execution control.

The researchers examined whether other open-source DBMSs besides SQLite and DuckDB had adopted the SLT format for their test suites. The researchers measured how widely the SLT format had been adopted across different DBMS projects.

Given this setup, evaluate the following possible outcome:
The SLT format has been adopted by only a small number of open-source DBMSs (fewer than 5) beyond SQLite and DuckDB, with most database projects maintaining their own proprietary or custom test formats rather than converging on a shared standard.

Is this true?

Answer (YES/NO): YES